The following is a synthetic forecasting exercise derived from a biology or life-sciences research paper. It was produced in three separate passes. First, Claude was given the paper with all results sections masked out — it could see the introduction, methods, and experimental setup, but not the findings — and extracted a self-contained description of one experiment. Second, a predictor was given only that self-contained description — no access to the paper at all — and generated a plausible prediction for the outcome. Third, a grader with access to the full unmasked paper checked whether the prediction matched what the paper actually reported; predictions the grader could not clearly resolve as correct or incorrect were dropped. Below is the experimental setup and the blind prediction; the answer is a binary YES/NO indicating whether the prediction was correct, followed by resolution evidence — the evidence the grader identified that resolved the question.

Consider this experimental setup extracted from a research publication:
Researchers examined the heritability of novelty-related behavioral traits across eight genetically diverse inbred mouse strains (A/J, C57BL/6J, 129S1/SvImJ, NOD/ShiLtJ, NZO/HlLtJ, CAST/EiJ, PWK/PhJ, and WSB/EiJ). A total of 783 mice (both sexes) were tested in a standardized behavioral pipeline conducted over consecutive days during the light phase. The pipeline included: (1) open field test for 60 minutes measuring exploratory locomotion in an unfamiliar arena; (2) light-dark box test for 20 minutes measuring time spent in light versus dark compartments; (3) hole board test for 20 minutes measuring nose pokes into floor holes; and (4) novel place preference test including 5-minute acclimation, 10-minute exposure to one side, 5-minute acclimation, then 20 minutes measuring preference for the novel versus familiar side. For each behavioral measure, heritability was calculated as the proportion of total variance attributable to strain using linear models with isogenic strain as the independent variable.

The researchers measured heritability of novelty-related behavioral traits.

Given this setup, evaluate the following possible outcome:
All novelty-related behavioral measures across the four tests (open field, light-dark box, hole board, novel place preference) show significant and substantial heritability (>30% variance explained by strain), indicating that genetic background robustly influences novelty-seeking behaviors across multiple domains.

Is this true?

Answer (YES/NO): NO